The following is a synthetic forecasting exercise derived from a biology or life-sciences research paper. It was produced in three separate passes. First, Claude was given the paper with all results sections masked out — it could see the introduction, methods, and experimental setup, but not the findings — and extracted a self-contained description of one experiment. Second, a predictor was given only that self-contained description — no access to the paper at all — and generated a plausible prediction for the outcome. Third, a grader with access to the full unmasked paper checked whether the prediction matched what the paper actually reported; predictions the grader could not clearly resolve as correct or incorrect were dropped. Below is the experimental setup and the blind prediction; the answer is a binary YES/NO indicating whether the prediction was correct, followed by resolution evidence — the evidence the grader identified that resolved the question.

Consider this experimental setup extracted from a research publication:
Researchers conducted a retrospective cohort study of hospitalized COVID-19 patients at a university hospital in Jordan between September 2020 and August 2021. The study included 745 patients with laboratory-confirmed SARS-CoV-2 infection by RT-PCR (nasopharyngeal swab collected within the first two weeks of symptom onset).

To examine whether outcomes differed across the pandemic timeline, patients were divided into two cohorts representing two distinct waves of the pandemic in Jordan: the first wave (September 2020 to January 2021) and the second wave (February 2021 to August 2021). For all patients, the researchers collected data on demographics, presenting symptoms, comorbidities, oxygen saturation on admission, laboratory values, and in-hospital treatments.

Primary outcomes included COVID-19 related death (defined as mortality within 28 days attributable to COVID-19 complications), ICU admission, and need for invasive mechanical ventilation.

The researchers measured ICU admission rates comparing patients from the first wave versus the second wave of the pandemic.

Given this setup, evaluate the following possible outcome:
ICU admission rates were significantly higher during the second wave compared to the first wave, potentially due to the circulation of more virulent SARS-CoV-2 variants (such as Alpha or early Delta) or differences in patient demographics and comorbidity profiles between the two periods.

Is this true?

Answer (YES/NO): YES